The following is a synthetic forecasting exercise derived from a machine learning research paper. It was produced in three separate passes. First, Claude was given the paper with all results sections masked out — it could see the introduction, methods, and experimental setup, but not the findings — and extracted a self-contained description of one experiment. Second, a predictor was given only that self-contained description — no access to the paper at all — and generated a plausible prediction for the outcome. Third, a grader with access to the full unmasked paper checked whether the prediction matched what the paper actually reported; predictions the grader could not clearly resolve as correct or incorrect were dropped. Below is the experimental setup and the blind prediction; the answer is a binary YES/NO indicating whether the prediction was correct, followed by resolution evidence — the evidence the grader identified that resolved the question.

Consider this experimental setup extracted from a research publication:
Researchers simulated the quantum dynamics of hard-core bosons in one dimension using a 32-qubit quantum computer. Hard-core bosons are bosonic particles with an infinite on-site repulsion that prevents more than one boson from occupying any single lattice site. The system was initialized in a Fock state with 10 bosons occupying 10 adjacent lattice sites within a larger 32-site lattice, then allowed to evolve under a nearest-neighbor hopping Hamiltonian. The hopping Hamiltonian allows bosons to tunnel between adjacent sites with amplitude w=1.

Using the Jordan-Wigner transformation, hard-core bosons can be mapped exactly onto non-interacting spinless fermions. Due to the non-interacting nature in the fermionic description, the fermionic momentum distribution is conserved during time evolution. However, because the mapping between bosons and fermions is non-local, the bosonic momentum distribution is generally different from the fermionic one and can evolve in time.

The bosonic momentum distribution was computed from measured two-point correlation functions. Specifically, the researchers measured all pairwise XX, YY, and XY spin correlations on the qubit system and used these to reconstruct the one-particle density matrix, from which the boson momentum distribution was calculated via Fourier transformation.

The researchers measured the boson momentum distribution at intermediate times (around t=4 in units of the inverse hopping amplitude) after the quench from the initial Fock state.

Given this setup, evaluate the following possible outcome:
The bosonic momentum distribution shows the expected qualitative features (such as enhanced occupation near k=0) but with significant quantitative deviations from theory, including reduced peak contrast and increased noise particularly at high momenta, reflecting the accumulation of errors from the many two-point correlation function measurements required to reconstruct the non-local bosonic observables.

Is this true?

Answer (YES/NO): NO